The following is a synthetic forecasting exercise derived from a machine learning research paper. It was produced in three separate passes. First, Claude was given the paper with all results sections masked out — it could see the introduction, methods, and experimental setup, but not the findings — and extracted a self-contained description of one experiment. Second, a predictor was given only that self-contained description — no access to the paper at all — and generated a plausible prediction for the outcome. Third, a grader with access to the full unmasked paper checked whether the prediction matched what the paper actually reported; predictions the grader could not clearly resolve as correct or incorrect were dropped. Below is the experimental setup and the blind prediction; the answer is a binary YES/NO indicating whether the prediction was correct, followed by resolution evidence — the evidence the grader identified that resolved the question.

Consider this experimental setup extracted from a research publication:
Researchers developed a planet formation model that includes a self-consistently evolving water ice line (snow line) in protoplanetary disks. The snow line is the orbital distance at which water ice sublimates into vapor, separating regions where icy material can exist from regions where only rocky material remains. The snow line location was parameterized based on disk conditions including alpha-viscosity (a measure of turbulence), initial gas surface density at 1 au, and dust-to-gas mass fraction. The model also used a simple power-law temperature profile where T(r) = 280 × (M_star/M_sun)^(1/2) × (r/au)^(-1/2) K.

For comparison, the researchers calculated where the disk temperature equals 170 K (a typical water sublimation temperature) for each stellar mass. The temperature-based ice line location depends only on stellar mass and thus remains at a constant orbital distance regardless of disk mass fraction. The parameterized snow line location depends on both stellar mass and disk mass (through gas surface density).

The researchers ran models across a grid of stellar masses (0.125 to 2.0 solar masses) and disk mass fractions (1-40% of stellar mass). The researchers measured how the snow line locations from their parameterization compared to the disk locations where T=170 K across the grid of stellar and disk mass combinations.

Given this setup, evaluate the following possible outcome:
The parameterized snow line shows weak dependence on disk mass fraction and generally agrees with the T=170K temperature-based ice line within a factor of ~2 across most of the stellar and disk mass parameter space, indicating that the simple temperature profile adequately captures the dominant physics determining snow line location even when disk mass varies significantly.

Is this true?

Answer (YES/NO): NO